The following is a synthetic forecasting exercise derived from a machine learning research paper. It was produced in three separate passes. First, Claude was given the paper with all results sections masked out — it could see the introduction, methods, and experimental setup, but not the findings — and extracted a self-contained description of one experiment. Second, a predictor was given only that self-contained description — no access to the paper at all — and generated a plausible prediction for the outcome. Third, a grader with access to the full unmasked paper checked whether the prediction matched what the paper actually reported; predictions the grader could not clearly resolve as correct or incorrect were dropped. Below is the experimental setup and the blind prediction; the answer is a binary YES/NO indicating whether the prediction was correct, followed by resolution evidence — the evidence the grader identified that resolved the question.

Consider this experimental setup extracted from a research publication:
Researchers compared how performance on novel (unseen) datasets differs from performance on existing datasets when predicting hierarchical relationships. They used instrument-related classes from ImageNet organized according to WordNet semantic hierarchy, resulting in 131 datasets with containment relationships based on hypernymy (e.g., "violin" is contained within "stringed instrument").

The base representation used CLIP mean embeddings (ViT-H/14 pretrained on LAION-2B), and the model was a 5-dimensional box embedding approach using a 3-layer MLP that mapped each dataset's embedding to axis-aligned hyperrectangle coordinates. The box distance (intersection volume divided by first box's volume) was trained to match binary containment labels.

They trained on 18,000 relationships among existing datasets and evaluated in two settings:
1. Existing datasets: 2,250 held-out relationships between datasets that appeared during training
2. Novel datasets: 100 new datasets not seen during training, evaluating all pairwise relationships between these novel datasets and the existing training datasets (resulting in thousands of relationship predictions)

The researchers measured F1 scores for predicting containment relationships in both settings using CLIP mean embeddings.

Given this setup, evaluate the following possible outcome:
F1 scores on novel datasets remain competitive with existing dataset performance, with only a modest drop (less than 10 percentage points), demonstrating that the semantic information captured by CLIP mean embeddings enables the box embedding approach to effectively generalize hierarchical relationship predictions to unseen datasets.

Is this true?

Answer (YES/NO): NO